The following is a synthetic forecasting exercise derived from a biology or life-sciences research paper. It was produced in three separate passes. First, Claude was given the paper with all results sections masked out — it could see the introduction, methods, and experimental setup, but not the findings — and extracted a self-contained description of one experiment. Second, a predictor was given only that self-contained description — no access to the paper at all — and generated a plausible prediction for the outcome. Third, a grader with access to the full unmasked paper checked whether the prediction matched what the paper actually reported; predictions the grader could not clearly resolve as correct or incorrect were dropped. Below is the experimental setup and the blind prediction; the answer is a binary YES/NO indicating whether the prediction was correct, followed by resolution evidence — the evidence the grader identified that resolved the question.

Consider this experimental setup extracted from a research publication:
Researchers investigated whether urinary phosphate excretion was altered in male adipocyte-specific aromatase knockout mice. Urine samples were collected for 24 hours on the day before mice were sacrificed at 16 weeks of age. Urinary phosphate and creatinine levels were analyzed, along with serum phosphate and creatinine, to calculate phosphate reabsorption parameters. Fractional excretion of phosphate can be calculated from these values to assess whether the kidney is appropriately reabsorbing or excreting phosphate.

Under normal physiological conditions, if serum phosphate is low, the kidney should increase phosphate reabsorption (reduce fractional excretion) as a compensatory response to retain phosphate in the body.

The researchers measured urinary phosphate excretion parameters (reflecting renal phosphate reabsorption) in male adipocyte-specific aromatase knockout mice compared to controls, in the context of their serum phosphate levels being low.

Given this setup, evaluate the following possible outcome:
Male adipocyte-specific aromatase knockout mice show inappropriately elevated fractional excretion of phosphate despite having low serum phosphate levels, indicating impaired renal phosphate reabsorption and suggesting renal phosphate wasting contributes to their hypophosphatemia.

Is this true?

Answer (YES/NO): YES